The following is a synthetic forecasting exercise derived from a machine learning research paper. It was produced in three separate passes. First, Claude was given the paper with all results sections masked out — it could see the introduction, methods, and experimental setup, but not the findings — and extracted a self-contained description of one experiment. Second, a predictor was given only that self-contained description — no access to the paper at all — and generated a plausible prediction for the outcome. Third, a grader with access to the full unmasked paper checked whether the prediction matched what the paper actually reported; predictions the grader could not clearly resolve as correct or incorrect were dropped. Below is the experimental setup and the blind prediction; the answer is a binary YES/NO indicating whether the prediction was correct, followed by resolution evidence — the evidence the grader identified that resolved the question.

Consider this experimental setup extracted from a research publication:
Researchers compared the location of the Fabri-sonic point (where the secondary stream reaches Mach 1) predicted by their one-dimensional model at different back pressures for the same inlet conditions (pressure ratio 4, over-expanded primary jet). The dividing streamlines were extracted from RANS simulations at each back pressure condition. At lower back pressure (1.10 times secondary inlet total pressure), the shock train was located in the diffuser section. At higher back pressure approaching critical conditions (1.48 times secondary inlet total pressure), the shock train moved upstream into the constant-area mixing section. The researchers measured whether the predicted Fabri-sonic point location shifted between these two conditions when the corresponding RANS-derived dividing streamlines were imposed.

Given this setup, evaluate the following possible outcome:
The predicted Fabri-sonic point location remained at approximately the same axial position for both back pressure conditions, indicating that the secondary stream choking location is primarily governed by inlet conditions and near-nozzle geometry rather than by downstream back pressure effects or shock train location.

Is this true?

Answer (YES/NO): NO